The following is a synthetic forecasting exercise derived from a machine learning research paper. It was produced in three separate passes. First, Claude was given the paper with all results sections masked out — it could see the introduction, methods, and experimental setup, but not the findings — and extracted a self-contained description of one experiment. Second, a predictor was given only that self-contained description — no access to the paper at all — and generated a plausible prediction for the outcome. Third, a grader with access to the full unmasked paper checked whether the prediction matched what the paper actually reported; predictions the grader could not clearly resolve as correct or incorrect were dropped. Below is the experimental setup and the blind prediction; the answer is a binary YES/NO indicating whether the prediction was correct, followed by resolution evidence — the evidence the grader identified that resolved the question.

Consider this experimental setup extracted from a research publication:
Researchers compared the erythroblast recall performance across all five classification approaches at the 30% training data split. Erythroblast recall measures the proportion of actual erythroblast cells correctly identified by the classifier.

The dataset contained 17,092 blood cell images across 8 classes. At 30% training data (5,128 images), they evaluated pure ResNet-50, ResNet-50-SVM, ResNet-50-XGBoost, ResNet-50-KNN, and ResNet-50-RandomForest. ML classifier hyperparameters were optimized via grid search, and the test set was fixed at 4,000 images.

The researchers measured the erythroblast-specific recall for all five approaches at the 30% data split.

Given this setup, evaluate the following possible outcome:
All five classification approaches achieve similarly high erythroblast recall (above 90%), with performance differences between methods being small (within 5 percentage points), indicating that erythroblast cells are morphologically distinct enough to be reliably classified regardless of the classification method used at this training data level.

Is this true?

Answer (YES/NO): YES